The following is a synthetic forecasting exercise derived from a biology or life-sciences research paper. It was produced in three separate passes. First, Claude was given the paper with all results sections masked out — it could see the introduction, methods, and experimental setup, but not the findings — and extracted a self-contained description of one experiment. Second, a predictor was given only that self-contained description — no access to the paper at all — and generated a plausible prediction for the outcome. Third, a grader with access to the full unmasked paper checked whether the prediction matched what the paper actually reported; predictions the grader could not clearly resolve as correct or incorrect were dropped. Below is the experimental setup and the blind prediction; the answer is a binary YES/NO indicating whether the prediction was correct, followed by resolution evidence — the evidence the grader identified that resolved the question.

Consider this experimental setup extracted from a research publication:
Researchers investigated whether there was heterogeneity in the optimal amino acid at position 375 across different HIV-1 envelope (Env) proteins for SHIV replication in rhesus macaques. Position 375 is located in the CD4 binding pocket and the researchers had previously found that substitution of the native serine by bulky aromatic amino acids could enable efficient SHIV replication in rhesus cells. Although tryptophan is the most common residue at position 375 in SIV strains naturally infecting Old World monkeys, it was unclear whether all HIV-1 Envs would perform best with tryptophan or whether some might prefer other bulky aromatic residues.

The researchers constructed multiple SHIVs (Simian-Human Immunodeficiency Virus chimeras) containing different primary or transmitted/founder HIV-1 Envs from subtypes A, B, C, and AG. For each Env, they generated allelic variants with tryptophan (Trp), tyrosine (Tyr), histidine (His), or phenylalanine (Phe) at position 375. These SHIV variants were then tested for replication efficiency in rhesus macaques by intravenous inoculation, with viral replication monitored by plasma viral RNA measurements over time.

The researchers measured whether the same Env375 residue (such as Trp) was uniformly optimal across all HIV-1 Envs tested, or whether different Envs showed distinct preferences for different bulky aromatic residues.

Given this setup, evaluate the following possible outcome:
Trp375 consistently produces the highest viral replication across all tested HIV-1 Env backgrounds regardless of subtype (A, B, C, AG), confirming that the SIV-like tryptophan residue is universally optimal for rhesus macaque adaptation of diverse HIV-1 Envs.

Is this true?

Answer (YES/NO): NO